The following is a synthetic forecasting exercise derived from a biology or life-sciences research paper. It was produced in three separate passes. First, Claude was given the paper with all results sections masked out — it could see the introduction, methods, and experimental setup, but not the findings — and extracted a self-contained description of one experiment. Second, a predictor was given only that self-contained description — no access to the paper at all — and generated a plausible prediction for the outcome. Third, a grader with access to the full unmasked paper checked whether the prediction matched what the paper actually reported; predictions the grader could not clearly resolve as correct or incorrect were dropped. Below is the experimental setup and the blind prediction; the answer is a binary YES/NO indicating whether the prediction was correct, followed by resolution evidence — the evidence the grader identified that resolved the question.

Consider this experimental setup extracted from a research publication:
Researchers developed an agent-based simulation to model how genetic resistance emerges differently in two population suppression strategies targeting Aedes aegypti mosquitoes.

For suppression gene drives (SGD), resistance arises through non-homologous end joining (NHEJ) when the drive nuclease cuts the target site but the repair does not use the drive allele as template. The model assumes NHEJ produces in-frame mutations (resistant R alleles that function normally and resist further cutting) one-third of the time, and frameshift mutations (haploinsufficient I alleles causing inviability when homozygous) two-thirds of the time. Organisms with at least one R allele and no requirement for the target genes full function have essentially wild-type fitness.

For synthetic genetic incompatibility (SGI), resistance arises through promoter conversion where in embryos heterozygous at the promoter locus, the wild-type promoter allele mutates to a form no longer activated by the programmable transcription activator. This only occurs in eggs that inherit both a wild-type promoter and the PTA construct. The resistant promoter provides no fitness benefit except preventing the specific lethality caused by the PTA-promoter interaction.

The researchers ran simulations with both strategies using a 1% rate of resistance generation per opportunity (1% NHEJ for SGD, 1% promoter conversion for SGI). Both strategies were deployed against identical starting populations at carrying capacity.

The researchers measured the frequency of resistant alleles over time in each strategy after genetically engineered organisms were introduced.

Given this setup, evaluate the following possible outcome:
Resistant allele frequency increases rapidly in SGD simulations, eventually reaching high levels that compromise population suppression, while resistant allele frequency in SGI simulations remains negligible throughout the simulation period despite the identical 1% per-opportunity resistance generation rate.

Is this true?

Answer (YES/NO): YES